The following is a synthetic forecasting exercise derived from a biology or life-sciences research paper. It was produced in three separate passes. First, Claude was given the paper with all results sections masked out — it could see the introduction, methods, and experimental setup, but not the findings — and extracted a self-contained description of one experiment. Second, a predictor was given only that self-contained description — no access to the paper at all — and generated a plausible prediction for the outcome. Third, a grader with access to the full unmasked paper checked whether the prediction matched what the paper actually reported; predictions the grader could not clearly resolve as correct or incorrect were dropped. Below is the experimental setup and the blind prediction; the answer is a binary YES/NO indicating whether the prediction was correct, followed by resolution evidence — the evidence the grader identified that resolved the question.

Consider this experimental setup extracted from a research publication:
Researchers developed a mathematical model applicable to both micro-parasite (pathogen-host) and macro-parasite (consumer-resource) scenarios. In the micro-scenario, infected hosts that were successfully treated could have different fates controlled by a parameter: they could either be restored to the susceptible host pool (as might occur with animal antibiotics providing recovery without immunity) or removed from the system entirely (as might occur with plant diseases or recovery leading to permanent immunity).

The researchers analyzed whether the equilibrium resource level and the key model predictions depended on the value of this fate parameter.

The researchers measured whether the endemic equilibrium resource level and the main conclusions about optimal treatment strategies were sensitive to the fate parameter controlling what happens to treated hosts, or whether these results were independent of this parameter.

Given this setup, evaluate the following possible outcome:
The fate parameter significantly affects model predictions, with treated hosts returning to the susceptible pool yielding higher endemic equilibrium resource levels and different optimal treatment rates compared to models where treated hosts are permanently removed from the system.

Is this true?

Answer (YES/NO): NO